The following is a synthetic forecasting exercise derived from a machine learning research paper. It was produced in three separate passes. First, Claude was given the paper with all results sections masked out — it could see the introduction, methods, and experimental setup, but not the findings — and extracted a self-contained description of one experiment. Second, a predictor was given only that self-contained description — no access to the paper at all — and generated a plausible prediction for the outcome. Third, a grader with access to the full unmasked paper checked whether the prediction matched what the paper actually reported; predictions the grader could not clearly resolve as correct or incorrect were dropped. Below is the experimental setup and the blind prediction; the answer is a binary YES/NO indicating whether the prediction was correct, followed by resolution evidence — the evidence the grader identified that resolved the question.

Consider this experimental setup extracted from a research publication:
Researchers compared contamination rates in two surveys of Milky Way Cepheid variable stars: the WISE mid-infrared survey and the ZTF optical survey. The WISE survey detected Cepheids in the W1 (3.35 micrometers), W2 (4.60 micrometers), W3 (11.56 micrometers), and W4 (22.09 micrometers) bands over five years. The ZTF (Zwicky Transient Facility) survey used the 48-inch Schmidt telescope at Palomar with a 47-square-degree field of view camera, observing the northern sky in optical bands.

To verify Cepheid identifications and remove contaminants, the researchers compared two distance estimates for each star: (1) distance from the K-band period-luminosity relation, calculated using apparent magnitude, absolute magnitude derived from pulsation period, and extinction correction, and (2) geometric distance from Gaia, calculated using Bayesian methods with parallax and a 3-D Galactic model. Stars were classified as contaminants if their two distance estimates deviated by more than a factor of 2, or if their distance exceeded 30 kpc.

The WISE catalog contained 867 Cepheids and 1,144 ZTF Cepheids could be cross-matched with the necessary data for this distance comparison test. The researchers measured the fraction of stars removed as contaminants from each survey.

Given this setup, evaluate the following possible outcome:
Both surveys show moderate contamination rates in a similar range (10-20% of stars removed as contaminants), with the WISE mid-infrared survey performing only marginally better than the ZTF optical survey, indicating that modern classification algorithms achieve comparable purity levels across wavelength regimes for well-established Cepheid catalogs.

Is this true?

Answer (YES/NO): NO